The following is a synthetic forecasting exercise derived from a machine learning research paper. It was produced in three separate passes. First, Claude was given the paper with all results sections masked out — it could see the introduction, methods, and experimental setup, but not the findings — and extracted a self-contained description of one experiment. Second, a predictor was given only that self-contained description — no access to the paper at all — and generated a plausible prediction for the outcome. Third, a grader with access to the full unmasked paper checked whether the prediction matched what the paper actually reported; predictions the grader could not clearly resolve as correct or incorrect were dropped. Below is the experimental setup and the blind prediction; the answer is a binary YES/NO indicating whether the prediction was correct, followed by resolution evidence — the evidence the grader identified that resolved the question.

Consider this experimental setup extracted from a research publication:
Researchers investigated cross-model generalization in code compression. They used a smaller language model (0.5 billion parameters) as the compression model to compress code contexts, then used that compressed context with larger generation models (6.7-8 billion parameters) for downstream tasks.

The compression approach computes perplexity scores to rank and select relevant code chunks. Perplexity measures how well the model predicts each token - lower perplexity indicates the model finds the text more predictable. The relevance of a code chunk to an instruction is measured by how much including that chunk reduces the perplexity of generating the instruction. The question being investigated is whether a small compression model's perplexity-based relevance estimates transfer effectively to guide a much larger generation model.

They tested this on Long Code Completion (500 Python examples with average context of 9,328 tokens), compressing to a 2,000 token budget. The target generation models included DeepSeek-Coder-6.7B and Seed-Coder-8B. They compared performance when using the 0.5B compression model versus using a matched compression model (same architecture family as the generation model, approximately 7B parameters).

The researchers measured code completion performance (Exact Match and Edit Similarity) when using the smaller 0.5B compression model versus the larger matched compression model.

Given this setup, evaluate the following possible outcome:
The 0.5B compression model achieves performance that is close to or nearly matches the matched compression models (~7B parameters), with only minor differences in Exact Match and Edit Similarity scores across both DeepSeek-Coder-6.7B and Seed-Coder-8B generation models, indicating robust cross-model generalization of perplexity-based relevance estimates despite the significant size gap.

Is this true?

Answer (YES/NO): YES